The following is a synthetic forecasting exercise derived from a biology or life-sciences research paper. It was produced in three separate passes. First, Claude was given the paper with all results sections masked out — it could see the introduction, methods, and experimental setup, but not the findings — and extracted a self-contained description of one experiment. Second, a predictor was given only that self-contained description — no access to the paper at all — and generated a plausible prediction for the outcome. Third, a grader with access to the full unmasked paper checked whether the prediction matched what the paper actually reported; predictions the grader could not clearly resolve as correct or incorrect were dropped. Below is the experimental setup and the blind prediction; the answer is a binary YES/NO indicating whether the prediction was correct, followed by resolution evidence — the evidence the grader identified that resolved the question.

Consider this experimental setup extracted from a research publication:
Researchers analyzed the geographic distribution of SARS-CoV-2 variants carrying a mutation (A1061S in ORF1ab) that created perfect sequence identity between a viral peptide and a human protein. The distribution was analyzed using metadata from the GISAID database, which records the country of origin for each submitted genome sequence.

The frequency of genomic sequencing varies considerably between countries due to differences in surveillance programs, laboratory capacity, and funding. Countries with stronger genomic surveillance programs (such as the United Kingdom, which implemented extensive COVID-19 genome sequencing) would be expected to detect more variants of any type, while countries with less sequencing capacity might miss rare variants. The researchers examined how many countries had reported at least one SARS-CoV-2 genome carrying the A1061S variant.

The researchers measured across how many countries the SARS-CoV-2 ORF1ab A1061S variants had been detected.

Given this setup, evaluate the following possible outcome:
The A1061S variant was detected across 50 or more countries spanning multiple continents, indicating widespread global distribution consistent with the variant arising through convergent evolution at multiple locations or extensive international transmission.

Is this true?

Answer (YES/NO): NO